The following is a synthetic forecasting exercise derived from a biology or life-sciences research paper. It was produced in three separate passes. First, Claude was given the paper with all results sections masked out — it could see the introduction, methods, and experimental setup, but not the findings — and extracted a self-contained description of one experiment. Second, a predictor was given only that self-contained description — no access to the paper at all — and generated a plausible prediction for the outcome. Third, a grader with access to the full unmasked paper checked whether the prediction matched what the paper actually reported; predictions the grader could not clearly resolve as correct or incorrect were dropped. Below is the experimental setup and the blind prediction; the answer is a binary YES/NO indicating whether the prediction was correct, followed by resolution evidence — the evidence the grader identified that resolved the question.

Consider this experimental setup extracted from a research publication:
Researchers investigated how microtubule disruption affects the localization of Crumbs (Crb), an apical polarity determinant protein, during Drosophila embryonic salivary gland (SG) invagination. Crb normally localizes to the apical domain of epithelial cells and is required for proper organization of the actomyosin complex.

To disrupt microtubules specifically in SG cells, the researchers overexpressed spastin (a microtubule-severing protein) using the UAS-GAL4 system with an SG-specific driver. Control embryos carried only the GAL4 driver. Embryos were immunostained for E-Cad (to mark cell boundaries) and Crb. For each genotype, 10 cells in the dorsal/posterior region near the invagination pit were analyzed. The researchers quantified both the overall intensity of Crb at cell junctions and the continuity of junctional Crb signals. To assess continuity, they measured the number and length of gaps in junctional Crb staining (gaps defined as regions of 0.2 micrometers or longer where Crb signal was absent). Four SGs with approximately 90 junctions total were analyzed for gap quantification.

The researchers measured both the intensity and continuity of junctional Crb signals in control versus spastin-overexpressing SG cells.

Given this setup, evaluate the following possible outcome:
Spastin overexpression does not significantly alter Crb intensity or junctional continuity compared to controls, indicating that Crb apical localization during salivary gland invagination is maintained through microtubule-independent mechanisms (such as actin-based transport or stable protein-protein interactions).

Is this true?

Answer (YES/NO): NO